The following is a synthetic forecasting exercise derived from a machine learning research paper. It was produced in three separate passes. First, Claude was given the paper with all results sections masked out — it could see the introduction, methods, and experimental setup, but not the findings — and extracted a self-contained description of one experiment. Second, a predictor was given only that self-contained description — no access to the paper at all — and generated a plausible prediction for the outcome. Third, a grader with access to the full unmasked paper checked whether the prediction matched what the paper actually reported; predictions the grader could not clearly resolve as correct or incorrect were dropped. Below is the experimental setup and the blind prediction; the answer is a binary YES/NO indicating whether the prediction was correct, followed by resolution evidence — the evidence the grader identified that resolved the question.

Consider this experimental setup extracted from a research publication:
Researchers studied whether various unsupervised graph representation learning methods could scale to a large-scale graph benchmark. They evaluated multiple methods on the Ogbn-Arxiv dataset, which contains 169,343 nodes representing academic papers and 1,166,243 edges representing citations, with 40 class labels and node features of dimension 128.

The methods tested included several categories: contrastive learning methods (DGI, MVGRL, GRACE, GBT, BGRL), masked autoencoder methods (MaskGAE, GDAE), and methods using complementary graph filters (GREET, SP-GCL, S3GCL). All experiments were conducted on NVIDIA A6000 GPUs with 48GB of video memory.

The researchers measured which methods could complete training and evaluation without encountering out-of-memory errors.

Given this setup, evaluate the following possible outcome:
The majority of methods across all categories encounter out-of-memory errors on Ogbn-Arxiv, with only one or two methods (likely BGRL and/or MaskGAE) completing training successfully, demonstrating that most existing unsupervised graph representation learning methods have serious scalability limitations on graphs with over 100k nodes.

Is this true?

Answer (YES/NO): NO